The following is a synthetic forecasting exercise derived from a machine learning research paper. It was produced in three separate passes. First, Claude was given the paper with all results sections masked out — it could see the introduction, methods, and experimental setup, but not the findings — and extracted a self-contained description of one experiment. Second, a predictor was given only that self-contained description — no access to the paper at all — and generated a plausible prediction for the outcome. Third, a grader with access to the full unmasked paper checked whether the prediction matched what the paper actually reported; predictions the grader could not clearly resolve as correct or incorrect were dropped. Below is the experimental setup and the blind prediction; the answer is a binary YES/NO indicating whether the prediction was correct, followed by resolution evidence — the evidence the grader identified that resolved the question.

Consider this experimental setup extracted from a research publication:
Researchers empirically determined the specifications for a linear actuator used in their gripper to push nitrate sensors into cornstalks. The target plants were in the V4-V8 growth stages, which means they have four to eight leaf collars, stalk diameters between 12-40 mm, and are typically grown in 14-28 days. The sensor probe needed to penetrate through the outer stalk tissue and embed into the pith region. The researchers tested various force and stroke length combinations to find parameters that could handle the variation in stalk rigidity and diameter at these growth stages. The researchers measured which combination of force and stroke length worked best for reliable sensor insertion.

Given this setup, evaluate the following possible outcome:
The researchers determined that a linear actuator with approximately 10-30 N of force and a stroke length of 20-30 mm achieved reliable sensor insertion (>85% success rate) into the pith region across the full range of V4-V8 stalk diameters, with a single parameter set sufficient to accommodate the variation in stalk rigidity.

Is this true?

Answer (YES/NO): NO